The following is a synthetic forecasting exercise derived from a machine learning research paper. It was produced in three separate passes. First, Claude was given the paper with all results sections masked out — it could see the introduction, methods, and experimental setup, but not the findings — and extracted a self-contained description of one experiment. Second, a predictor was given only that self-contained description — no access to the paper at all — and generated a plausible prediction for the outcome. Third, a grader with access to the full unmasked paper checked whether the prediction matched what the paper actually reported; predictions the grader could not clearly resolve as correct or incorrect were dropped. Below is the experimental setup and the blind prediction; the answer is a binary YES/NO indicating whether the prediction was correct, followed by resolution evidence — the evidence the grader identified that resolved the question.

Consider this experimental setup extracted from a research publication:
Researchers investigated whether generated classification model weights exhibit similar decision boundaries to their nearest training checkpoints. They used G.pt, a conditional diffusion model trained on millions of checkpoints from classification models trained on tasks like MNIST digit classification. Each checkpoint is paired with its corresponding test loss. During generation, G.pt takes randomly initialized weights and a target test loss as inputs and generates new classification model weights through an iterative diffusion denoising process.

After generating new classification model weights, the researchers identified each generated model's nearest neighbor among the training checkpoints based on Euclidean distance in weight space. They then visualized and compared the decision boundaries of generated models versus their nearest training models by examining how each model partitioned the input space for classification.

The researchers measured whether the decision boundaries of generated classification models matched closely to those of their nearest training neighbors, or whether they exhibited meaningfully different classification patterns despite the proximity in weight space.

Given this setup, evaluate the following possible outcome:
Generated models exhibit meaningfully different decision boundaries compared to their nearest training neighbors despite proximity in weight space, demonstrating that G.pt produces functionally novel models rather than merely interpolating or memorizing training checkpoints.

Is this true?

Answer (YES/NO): NO